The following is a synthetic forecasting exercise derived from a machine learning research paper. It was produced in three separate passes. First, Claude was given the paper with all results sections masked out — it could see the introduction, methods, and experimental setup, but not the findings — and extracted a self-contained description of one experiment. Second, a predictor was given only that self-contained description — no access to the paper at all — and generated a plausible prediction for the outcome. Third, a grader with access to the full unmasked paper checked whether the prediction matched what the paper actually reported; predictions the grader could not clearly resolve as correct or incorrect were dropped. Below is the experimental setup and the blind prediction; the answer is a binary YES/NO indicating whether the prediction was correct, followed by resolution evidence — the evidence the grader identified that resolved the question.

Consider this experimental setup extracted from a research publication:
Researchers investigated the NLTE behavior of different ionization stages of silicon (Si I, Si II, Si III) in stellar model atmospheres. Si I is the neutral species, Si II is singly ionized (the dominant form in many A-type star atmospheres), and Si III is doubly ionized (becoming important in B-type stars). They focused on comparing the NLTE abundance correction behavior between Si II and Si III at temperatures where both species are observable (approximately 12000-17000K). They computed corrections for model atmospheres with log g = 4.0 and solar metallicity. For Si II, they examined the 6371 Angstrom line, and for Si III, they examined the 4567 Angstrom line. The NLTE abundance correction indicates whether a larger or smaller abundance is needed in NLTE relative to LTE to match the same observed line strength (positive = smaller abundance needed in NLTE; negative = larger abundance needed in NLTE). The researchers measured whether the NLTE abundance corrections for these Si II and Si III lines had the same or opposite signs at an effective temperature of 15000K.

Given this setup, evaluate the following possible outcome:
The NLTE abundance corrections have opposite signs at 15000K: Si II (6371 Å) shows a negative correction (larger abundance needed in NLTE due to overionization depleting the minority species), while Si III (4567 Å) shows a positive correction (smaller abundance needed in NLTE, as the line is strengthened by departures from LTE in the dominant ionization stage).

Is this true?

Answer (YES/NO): NO